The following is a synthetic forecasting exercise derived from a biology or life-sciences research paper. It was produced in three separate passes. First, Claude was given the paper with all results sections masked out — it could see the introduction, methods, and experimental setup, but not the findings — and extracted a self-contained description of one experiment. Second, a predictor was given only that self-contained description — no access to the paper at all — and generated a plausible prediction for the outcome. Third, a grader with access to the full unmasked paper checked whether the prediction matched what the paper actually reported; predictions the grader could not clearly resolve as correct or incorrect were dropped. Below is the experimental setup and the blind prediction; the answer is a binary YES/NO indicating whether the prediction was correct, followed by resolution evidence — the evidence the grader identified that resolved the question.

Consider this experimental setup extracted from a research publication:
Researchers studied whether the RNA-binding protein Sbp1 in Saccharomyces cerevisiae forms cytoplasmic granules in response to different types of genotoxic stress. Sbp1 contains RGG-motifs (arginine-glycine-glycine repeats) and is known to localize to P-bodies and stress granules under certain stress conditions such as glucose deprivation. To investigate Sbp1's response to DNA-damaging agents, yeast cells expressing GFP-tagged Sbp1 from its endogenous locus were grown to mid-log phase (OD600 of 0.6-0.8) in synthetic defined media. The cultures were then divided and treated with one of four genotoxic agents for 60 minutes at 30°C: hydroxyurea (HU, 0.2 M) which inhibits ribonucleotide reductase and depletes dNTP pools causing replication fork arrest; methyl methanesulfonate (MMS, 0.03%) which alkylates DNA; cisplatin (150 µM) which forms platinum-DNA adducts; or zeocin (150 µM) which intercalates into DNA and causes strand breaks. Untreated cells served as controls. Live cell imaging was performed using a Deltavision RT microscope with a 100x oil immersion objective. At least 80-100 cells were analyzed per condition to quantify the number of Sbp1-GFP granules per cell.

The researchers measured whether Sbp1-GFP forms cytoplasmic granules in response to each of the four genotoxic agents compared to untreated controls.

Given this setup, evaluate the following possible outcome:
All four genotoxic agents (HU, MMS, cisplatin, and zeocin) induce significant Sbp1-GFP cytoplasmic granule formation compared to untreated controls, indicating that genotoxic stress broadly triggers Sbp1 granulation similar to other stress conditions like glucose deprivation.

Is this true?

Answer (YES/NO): NO